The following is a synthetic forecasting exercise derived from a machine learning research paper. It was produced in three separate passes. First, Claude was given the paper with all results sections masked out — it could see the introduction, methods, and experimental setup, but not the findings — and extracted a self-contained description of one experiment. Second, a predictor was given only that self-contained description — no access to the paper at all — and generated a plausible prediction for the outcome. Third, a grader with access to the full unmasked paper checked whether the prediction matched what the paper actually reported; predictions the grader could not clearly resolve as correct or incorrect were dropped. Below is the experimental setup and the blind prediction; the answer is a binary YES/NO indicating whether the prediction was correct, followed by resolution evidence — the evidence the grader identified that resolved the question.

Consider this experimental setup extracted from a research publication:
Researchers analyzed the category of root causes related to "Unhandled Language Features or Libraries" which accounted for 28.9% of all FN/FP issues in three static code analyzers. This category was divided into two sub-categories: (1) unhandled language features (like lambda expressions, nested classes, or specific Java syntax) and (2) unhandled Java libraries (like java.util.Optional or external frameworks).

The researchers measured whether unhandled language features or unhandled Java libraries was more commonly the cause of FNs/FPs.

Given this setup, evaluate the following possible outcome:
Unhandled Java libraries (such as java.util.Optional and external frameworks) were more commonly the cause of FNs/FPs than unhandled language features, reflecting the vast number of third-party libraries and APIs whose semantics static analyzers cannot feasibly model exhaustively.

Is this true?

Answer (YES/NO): NO